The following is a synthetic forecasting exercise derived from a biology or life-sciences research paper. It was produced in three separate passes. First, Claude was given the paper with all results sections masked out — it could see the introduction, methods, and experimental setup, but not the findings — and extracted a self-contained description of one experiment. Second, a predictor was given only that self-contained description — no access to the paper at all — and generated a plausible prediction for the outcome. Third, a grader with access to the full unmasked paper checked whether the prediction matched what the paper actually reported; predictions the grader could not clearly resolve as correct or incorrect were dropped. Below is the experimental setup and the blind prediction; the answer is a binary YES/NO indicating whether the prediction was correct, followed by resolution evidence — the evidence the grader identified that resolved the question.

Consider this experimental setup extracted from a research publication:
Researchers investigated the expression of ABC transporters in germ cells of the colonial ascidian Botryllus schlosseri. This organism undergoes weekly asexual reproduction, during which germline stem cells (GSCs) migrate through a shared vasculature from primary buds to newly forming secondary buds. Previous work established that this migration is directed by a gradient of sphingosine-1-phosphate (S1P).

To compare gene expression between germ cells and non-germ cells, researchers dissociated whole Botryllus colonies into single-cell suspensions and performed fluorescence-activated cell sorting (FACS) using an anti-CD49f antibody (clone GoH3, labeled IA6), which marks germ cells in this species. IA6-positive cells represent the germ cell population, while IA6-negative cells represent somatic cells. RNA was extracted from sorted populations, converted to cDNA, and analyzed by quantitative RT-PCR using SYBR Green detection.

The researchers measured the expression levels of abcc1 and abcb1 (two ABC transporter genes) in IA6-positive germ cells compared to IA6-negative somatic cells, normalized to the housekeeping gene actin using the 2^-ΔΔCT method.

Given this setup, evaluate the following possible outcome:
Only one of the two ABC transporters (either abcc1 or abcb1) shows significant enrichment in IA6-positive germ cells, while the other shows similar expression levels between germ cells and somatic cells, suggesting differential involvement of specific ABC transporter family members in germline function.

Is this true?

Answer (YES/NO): NO